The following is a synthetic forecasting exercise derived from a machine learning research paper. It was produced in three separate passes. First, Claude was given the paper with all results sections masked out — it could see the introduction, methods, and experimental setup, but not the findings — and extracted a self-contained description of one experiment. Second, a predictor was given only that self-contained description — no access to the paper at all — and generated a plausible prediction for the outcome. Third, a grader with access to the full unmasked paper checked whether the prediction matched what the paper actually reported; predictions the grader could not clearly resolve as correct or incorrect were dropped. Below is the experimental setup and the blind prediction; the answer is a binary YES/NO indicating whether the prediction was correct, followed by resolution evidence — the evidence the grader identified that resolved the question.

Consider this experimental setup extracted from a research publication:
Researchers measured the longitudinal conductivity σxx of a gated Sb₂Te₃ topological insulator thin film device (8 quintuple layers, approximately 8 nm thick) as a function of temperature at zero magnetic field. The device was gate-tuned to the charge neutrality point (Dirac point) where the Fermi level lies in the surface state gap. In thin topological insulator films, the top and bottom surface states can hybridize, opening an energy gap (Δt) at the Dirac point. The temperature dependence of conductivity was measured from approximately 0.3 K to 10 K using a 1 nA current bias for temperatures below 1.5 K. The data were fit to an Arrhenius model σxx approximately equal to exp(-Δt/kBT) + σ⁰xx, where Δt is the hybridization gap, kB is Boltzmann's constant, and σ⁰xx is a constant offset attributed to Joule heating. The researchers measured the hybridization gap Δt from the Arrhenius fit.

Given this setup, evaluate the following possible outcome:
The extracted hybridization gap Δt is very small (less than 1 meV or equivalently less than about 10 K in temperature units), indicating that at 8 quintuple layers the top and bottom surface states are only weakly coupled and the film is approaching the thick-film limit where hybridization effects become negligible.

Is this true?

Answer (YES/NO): YES